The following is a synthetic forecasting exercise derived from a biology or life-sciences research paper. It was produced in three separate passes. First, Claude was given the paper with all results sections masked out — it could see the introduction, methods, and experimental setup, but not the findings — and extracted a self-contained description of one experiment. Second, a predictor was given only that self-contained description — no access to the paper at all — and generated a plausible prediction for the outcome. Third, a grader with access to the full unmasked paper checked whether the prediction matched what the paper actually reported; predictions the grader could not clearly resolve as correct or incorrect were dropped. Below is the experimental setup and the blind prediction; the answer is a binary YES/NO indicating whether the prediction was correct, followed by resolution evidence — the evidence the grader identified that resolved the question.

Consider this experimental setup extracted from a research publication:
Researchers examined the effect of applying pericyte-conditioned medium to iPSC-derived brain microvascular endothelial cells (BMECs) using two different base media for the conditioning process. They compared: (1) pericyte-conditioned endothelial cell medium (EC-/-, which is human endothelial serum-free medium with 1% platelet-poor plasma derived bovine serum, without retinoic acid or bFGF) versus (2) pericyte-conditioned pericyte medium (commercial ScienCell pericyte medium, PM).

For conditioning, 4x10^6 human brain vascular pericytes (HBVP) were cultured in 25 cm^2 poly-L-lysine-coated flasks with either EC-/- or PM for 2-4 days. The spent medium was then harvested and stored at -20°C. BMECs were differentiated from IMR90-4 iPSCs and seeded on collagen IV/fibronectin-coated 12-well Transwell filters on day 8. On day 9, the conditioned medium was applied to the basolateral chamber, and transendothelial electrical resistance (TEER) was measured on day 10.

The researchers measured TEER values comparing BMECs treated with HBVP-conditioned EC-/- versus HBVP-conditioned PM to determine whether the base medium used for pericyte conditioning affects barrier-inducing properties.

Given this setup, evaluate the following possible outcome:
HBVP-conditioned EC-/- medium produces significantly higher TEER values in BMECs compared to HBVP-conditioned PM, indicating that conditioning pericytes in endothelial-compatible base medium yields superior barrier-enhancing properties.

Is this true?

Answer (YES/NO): NO